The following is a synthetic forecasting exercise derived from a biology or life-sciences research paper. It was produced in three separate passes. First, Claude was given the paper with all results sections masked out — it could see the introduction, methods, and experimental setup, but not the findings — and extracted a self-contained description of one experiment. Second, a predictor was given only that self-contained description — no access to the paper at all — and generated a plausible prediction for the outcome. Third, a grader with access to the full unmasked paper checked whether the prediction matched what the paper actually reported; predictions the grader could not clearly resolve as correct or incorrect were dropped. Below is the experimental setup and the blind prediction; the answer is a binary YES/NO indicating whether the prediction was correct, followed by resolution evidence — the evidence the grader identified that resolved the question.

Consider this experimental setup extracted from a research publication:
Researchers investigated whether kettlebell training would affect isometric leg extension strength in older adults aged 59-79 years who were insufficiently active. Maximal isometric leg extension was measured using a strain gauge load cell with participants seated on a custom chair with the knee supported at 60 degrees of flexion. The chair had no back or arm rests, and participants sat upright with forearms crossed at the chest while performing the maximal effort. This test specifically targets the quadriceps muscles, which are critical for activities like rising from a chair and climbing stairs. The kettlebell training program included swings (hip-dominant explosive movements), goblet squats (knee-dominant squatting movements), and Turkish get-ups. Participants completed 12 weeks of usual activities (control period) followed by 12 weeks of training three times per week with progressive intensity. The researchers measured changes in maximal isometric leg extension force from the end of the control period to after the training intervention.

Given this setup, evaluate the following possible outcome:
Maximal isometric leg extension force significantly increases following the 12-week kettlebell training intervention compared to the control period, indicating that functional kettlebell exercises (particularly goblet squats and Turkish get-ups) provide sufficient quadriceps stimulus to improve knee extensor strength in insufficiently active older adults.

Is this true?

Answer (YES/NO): YES